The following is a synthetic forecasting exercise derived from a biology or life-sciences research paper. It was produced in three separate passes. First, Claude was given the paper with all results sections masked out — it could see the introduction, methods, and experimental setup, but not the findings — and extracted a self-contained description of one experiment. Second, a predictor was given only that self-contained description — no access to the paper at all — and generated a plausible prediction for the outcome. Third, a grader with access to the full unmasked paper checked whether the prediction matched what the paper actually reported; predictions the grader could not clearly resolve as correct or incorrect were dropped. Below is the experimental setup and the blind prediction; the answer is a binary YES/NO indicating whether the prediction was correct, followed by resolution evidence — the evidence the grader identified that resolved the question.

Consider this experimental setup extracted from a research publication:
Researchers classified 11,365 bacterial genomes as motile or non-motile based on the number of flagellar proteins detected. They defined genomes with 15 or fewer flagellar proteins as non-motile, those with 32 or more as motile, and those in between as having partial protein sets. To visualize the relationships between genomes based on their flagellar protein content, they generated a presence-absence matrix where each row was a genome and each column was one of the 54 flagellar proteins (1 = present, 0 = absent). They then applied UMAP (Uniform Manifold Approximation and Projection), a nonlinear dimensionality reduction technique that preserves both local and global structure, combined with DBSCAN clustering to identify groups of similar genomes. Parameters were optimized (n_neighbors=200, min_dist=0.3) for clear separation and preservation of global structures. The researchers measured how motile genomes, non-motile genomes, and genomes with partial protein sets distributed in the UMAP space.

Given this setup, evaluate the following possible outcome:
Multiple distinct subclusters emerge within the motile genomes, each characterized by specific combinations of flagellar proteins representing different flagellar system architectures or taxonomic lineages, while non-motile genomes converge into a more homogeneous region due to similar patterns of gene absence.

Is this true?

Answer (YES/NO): NO